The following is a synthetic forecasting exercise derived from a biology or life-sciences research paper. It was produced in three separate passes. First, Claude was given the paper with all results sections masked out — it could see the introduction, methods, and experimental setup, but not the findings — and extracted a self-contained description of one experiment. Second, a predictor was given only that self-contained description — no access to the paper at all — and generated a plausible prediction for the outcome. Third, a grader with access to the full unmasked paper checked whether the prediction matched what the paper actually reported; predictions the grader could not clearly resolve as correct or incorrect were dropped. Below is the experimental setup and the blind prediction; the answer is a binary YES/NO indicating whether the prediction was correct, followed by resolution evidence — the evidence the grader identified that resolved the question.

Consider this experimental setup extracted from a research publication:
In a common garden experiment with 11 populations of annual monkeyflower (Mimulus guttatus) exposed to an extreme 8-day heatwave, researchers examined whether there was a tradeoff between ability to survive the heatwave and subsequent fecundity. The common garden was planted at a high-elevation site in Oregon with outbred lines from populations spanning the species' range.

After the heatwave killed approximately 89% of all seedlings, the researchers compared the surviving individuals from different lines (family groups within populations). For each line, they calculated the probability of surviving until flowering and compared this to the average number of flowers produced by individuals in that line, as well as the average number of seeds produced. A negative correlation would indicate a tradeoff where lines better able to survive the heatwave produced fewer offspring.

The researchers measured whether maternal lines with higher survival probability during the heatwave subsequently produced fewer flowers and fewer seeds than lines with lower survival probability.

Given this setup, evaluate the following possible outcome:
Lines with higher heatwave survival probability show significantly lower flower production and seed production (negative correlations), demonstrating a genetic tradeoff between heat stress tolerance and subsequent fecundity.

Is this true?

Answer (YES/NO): NO